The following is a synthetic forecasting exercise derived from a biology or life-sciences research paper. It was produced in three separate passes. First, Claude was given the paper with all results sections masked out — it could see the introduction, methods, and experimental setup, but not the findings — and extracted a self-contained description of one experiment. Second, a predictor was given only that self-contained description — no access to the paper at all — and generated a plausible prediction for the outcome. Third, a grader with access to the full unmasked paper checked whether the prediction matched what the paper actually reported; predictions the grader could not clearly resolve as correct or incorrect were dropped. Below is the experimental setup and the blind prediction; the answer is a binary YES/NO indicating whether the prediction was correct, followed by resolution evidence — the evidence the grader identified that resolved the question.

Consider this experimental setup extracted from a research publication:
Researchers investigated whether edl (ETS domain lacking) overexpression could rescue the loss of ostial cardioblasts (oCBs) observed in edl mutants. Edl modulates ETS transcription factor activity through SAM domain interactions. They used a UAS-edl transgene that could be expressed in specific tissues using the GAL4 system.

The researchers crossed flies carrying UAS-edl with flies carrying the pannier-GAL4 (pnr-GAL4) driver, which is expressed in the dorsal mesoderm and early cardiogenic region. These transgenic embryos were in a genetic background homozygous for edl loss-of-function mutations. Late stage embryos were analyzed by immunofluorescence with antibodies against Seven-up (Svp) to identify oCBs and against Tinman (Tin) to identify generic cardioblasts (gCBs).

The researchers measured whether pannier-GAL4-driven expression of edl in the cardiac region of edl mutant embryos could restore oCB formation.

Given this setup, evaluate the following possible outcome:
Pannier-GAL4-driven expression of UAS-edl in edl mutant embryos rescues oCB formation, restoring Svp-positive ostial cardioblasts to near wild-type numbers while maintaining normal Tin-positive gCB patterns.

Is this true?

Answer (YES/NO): NO